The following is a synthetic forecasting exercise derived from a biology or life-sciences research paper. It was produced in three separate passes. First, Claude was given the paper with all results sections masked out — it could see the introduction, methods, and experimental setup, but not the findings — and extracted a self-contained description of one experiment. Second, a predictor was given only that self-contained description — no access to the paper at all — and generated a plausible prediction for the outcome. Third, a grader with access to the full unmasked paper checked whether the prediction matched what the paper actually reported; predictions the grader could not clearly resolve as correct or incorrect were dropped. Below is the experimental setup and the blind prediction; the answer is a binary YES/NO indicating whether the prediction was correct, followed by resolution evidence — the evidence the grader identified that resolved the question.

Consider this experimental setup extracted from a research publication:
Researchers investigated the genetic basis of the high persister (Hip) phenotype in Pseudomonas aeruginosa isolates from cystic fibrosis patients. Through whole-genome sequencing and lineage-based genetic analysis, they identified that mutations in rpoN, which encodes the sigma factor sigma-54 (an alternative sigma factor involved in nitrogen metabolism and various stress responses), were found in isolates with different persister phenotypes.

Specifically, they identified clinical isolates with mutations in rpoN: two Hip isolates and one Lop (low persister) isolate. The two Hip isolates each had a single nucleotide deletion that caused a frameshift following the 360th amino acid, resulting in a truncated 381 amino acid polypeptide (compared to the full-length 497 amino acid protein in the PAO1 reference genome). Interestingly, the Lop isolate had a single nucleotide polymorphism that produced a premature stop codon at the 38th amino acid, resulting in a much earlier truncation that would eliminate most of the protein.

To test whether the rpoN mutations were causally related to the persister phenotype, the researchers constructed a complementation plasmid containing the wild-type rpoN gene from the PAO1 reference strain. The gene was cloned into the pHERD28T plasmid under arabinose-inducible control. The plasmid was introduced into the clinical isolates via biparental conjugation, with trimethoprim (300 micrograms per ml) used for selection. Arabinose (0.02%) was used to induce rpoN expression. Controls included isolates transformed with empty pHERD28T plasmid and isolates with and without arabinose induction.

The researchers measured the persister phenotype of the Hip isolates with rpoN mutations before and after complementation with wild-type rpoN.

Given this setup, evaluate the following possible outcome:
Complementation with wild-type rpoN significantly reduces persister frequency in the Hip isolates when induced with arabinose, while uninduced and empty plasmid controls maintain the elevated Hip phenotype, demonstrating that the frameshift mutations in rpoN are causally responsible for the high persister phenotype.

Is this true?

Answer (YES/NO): NO